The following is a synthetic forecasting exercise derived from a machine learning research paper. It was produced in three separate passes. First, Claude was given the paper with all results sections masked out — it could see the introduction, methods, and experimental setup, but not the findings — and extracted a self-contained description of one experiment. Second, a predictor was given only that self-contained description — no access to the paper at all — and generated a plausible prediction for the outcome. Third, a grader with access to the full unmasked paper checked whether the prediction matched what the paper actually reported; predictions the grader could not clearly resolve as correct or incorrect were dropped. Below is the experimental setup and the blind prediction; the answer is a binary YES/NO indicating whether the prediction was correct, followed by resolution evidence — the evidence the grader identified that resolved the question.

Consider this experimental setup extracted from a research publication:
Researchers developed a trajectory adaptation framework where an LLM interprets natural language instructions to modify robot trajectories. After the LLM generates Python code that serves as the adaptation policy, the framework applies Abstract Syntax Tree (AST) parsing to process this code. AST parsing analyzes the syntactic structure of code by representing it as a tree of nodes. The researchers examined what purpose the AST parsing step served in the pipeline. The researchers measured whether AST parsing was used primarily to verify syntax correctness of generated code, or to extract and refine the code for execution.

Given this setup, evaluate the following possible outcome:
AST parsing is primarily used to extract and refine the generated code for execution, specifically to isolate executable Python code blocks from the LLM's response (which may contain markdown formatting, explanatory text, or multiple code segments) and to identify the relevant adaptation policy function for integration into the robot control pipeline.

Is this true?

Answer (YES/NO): YES